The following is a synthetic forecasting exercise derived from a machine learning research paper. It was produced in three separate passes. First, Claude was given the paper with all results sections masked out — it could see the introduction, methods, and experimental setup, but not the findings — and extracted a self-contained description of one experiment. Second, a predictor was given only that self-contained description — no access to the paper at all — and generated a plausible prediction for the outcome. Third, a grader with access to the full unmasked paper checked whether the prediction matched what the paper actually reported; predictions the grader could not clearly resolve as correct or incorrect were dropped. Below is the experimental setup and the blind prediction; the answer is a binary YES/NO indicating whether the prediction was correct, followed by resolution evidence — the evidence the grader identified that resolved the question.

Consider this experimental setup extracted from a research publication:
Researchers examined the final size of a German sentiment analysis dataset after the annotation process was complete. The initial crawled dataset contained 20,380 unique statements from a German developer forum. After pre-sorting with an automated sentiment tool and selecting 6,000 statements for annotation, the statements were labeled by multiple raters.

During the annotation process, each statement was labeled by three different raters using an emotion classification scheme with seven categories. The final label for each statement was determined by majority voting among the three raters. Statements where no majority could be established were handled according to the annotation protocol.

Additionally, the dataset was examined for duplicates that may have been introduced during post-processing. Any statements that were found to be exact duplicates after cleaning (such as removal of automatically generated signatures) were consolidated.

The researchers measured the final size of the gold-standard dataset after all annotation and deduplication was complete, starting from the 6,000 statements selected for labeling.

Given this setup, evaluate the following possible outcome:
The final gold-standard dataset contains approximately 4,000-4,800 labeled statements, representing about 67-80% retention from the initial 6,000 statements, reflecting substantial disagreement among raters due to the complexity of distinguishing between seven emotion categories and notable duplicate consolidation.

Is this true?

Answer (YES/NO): NO